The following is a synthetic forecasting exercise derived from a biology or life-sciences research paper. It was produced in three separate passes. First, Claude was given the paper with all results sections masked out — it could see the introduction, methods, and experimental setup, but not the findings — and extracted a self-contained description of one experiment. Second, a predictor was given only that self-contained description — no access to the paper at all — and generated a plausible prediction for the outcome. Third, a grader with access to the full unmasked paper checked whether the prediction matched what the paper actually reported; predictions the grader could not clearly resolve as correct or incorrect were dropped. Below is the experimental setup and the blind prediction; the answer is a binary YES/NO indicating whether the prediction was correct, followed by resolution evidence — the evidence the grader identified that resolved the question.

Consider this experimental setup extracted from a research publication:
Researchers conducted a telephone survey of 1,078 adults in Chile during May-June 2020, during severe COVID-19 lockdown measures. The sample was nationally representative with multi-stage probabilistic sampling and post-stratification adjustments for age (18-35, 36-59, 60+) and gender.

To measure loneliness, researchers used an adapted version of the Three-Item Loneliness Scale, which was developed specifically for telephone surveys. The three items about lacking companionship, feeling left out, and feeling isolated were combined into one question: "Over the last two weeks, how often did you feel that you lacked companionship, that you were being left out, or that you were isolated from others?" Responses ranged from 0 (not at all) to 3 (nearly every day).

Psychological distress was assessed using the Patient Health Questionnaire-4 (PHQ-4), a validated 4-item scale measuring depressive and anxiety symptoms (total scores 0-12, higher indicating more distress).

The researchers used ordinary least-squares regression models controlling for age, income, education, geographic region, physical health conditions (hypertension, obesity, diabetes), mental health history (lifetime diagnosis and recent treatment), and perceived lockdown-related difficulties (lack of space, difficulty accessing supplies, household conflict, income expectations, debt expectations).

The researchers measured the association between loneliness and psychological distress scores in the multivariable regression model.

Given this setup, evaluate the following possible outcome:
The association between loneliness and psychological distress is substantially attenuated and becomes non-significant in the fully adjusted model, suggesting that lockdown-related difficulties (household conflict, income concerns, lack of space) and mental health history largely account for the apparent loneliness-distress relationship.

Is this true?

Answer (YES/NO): NO